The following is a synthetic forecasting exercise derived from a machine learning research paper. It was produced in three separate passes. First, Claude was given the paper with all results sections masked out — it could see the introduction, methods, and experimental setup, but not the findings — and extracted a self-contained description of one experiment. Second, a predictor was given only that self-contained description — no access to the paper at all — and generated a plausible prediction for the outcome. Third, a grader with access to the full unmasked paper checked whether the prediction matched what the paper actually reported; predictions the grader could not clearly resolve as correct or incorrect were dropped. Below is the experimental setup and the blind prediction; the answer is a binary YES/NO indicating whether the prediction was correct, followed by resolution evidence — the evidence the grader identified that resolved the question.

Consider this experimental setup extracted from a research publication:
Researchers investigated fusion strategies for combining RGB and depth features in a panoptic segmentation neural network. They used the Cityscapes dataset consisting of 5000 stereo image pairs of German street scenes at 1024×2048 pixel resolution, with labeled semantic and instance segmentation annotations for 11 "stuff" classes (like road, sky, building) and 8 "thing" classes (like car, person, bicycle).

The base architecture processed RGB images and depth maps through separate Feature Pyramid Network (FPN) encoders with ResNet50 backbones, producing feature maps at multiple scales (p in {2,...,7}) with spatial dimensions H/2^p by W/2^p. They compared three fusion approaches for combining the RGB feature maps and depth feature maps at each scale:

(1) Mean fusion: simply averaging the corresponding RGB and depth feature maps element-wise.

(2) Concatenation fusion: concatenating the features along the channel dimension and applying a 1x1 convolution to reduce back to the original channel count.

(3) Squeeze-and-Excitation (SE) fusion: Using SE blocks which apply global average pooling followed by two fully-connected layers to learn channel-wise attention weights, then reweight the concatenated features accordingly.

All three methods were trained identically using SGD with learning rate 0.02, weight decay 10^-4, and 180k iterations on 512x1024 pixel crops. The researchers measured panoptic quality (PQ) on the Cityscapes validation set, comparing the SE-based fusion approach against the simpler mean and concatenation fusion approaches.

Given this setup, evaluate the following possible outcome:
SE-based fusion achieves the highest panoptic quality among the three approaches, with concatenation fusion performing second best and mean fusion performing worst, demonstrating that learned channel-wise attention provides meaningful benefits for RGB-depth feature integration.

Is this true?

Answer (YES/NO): NO